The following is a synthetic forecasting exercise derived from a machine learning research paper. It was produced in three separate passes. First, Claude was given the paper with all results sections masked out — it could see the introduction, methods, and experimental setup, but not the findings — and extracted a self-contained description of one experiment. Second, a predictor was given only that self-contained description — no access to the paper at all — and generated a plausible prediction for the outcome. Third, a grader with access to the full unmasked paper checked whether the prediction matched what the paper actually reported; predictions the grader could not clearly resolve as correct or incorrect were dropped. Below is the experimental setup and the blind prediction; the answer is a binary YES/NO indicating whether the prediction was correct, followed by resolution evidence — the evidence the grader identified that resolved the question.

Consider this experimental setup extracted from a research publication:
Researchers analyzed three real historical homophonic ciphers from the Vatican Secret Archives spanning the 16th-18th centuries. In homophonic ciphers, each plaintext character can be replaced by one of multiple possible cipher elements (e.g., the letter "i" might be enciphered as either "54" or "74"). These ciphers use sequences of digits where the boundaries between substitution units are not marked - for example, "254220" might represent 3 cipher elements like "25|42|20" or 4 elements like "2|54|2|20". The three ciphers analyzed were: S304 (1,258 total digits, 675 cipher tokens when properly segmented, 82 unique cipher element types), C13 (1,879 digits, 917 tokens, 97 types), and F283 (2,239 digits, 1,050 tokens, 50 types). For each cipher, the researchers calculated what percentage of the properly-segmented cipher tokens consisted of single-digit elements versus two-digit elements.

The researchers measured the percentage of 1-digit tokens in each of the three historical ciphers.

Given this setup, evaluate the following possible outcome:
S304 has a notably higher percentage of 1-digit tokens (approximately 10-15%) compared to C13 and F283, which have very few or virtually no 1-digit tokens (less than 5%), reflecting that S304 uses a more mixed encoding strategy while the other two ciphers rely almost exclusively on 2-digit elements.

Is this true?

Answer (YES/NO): NO